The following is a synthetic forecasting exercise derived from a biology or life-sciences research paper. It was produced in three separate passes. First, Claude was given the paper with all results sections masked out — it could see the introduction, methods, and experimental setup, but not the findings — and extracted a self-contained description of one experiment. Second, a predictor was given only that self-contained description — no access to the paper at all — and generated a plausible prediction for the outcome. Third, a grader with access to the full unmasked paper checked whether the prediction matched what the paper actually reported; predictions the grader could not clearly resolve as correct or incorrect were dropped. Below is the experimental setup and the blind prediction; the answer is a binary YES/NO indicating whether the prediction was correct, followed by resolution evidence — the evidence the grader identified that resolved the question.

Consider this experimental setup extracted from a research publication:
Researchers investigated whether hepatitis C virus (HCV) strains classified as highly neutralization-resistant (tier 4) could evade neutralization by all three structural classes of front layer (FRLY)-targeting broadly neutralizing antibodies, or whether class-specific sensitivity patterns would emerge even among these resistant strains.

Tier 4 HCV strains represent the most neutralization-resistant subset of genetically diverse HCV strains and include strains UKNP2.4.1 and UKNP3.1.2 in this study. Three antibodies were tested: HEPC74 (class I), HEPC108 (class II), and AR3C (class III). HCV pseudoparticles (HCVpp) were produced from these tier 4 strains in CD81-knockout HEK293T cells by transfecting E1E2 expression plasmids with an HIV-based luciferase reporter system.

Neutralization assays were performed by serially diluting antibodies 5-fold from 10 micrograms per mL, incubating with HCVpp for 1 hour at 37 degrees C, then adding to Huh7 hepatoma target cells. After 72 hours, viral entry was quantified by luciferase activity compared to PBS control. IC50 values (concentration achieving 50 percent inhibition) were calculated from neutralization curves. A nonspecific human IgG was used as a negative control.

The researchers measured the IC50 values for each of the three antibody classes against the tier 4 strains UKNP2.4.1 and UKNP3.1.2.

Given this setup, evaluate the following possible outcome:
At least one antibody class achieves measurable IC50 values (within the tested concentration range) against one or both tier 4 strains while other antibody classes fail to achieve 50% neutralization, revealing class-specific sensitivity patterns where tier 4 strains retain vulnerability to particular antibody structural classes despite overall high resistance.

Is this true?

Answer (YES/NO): YES